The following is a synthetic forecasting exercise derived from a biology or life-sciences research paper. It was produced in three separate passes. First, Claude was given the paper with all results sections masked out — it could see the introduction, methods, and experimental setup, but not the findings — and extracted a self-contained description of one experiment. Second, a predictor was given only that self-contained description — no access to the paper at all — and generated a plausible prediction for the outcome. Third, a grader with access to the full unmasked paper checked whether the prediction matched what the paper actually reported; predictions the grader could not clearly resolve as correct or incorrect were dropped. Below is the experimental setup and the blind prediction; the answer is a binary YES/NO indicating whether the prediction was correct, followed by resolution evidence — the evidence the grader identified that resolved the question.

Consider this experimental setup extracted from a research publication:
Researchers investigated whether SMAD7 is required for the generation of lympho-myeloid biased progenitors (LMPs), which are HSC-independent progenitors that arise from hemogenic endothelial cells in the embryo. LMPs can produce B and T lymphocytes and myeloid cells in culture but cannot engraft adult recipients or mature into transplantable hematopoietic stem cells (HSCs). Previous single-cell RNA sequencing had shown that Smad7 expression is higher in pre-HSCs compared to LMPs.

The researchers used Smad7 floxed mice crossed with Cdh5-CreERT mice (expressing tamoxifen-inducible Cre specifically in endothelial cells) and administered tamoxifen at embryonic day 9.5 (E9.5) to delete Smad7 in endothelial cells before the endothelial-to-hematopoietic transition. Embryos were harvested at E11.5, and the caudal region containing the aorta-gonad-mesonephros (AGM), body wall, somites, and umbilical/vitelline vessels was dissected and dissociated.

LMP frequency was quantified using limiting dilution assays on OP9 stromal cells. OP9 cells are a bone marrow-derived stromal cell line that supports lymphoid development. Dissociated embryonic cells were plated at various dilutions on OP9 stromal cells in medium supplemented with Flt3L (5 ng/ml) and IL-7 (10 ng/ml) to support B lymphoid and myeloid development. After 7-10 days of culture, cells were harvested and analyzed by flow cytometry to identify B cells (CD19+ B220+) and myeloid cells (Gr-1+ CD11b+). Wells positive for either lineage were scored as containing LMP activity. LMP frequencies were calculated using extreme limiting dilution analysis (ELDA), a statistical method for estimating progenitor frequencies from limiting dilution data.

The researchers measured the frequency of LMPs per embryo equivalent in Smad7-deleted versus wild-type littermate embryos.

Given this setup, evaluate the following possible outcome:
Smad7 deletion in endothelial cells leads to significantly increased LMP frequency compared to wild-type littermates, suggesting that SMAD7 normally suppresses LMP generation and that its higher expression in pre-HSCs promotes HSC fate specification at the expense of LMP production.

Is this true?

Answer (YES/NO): NO